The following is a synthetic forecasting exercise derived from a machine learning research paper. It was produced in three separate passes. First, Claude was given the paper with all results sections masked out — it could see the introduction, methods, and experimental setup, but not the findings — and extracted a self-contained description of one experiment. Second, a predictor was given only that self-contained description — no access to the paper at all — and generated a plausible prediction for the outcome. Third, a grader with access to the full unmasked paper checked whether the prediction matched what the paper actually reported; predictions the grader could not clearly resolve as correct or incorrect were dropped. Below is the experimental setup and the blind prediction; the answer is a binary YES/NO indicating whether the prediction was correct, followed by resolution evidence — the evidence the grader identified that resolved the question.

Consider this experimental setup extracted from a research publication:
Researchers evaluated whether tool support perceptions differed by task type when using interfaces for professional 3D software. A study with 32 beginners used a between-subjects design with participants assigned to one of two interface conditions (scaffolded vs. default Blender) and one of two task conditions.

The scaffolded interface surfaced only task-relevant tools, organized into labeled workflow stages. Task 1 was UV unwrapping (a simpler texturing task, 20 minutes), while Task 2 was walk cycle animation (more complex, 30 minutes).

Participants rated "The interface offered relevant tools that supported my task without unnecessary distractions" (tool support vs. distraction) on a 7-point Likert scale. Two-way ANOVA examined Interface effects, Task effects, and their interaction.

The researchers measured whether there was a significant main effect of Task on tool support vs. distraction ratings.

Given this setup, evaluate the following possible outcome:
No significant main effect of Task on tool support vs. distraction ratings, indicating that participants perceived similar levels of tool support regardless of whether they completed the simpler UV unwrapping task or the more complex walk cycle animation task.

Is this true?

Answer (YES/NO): YES